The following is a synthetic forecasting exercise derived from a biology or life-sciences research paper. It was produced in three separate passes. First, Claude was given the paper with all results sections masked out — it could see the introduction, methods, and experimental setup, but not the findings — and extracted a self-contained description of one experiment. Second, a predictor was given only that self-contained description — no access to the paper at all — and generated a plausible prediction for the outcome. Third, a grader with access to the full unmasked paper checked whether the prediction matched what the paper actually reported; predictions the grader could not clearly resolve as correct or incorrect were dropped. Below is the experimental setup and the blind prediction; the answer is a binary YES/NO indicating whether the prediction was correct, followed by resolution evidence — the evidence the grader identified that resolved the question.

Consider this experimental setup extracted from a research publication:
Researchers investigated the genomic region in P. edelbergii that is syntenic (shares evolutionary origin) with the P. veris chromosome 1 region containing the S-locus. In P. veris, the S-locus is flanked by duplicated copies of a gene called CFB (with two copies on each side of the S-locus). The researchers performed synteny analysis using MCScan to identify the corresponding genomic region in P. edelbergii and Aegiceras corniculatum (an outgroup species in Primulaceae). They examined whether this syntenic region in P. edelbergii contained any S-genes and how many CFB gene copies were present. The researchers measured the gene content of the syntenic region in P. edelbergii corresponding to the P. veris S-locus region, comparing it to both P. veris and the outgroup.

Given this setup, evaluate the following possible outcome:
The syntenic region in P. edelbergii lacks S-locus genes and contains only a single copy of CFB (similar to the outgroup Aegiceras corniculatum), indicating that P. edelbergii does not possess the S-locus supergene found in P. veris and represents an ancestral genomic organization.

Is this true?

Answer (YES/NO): NO